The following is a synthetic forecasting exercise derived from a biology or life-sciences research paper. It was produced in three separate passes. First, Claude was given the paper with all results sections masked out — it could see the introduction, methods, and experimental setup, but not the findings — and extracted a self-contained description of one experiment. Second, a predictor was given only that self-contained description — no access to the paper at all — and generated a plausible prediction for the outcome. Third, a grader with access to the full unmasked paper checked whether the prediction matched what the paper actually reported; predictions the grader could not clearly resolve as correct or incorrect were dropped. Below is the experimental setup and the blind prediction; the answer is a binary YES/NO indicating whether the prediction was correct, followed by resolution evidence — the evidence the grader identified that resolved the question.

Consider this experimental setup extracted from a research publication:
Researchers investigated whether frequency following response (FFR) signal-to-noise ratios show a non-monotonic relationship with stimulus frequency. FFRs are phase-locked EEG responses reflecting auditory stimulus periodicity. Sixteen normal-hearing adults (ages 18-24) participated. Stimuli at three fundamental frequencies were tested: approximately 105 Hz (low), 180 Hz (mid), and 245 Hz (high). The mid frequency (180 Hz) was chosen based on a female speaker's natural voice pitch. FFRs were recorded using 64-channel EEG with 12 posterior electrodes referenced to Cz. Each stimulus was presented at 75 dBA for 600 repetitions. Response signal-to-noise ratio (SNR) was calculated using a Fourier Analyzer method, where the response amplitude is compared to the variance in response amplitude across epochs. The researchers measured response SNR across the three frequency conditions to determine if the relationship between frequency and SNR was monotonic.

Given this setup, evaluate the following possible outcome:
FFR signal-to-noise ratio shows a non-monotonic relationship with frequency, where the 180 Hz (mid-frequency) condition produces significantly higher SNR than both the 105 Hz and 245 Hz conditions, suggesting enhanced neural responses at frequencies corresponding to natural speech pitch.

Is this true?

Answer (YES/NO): NO